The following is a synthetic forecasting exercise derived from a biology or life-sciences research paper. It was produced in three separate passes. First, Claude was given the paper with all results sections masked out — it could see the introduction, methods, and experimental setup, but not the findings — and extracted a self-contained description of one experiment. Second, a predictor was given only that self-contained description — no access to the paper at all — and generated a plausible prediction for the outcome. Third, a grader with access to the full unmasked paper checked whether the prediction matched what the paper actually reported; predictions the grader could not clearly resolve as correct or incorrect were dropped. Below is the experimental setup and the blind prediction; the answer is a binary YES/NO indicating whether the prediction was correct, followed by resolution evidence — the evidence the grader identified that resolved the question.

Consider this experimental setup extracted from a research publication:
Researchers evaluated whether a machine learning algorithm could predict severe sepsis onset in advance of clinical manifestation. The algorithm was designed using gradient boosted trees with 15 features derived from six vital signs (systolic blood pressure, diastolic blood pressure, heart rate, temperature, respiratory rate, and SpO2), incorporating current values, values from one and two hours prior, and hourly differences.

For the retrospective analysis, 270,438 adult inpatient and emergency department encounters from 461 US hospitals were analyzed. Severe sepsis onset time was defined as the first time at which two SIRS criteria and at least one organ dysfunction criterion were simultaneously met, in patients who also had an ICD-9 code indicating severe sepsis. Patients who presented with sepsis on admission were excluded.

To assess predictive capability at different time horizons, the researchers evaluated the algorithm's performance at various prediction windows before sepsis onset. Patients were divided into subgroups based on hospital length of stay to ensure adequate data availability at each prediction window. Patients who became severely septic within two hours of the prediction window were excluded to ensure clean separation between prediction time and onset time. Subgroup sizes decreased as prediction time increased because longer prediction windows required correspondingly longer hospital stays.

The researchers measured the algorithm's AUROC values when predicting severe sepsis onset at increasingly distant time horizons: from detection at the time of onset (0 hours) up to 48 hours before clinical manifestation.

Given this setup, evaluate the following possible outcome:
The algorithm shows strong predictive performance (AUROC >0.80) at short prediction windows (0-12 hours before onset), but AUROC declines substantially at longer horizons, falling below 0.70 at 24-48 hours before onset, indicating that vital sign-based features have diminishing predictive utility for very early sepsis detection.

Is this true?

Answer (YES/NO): NO